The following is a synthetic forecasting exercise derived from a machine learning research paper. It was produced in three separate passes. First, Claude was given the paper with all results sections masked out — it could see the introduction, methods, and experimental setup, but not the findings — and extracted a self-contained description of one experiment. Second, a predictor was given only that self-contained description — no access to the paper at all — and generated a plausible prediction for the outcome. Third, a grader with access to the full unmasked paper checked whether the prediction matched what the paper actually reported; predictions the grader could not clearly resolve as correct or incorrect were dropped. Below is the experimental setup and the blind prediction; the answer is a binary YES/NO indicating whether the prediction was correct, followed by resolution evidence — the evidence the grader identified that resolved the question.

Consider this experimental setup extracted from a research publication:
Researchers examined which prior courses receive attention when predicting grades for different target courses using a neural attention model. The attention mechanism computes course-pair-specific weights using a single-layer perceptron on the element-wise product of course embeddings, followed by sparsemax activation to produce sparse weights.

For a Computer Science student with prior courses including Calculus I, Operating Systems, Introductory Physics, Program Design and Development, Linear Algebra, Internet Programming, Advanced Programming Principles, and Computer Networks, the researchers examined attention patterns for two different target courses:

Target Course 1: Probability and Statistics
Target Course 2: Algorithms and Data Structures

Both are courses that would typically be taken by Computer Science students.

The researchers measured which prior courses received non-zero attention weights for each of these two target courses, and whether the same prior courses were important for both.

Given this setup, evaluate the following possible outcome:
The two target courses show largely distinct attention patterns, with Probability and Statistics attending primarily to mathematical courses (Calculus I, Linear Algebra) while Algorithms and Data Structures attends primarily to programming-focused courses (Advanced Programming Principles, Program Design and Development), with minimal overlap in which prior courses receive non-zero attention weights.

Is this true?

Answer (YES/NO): NO